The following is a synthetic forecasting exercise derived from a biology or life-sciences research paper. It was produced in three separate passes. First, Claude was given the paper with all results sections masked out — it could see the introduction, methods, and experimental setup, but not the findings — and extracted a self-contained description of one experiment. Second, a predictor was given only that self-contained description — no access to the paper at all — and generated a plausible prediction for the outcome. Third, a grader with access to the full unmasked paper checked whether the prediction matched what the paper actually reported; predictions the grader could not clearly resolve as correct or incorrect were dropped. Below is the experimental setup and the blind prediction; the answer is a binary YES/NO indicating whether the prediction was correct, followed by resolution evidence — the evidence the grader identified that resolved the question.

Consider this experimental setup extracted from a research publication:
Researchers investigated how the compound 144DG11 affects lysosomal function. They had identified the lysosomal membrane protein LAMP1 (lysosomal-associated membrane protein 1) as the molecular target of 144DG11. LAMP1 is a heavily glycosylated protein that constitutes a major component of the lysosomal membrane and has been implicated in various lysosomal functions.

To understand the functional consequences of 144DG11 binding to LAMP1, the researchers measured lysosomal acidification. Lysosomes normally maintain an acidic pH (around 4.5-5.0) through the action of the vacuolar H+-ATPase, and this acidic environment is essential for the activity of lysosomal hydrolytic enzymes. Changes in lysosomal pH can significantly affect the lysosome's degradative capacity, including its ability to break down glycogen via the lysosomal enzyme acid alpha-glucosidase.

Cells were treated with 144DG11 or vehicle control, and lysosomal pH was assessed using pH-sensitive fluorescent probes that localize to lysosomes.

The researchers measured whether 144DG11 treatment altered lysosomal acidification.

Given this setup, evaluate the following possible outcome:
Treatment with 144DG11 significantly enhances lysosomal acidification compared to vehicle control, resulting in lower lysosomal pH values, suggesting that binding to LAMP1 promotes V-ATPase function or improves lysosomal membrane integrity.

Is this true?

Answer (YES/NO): NO